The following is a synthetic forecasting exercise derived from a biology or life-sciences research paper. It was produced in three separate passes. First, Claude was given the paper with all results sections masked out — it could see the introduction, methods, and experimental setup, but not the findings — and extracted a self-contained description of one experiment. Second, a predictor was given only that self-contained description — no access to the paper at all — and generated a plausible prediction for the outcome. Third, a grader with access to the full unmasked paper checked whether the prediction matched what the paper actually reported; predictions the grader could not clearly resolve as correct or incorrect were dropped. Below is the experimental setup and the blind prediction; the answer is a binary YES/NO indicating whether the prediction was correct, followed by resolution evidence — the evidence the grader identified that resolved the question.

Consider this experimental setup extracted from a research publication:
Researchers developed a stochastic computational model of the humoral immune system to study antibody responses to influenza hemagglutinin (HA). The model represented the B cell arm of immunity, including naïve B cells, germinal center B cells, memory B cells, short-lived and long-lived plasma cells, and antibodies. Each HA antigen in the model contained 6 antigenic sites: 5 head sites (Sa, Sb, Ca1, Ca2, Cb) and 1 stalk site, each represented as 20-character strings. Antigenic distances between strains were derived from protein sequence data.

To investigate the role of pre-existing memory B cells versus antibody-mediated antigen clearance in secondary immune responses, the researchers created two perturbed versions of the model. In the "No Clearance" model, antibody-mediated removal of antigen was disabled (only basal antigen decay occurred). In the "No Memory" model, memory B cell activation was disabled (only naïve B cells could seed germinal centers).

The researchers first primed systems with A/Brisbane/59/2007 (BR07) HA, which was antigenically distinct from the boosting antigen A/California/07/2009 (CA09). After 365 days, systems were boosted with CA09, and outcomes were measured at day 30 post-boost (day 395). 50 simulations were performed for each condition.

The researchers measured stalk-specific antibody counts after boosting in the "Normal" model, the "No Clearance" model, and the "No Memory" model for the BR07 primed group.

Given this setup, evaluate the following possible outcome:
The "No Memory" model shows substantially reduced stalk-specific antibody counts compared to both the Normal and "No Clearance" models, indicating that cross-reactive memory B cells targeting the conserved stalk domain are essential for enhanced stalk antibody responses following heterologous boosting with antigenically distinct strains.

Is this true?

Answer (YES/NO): YES